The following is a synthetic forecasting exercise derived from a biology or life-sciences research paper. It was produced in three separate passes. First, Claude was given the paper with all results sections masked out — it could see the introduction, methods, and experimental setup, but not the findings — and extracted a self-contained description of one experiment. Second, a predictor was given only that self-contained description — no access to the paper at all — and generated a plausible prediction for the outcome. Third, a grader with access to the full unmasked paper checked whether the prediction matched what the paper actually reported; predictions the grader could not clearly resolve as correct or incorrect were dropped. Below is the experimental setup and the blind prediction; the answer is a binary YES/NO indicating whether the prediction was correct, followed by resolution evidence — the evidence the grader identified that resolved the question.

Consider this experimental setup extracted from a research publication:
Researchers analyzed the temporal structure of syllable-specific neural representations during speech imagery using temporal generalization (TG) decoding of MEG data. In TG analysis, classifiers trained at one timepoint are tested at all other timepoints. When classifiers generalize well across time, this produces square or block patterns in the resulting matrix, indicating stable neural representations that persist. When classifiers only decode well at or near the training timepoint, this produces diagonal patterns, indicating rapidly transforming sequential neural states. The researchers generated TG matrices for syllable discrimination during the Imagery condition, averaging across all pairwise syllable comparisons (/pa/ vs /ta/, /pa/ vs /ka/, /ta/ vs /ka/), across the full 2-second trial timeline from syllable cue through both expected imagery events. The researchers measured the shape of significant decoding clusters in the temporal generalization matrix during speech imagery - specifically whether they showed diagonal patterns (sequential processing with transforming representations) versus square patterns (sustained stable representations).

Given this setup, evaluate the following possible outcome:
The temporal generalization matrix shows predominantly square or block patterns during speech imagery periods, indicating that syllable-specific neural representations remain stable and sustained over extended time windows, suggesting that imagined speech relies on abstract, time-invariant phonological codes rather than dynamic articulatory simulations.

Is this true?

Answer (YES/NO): NO